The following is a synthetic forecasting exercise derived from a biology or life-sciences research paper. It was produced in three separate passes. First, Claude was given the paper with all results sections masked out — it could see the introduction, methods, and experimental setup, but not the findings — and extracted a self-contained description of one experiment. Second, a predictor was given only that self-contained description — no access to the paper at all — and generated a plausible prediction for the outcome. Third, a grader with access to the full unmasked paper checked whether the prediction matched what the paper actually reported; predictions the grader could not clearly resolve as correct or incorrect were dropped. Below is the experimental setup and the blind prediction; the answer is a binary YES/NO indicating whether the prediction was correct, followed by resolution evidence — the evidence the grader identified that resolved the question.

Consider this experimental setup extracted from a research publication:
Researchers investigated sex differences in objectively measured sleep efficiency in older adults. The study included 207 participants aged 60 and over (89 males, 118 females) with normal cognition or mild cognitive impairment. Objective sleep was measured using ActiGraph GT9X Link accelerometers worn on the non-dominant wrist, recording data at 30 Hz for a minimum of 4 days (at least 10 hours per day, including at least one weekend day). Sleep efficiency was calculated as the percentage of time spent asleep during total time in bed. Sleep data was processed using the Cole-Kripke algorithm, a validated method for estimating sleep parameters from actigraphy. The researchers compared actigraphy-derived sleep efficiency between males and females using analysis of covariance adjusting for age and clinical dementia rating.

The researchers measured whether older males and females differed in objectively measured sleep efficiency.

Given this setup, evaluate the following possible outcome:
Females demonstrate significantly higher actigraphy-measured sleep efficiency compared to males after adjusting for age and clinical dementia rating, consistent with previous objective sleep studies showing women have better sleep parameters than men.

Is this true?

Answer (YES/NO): NO